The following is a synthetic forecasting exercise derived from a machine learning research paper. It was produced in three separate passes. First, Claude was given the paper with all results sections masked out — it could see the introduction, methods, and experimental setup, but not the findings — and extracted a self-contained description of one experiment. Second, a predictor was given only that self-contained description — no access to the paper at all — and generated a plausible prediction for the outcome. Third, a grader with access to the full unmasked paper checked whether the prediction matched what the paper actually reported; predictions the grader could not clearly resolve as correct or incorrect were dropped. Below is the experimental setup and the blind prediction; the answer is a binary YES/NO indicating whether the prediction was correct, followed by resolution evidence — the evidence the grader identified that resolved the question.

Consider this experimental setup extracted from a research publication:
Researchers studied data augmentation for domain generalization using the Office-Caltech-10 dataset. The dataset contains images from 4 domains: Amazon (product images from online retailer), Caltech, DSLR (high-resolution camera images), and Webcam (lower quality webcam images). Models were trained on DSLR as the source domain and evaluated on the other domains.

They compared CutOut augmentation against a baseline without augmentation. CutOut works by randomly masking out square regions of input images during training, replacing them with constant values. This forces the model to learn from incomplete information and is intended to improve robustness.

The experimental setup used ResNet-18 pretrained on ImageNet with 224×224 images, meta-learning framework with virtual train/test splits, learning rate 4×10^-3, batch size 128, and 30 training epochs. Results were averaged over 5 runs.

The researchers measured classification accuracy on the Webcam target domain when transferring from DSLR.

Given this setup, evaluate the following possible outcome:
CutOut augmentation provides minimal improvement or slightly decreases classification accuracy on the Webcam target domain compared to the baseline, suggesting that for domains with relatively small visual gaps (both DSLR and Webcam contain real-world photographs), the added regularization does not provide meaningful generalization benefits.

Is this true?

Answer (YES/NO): YES